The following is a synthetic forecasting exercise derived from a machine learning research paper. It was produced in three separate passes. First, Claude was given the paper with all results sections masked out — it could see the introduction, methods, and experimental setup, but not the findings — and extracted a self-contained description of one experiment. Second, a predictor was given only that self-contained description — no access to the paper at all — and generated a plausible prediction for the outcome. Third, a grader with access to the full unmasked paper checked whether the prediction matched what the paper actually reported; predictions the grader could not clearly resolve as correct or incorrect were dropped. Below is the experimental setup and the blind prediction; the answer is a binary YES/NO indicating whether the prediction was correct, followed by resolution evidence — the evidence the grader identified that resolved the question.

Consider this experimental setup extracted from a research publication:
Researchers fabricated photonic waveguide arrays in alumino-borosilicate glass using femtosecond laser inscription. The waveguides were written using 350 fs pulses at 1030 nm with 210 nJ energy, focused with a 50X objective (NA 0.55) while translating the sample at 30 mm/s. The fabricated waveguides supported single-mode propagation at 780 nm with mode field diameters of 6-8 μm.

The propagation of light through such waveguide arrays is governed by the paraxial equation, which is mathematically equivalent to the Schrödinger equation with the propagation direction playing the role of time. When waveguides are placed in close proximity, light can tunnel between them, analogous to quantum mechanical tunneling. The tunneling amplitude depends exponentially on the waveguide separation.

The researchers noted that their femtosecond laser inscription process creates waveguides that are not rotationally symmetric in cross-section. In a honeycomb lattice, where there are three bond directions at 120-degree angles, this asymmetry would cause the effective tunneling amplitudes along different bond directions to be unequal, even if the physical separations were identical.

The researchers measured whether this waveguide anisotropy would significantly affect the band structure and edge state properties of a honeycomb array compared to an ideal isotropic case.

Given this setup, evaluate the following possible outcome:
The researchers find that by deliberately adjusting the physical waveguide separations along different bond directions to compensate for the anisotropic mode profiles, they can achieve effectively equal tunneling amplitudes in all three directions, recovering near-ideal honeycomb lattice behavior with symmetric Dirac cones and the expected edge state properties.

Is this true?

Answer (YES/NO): NO